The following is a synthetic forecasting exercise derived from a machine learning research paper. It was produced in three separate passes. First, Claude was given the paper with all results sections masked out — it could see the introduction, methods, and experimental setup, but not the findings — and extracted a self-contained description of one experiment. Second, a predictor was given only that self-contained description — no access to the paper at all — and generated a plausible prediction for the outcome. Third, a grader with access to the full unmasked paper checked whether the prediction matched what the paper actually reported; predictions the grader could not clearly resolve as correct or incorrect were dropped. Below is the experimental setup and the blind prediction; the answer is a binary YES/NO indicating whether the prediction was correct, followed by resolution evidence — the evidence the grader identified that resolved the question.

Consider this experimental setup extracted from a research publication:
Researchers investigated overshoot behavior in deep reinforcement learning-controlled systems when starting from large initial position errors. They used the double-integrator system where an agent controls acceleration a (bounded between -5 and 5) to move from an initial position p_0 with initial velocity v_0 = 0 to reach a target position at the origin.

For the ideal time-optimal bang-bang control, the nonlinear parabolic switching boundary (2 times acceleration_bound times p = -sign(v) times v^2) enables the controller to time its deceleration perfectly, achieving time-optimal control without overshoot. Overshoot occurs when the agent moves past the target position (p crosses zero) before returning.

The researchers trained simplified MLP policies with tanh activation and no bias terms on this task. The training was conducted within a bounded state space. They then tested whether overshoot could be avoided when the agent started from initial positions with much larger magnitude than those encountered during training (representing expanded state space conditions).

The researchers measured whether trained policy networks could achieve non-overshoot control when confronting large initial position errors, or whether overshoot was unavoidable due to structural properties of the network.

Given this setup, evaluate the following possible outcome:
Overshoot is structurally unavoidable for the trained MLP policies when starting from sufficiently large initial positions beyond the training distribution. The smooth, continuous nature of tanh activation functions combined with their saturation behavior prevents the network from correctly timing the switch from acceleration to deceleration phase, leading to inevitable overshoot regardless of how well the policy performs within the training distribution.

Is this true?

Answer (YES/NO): YES